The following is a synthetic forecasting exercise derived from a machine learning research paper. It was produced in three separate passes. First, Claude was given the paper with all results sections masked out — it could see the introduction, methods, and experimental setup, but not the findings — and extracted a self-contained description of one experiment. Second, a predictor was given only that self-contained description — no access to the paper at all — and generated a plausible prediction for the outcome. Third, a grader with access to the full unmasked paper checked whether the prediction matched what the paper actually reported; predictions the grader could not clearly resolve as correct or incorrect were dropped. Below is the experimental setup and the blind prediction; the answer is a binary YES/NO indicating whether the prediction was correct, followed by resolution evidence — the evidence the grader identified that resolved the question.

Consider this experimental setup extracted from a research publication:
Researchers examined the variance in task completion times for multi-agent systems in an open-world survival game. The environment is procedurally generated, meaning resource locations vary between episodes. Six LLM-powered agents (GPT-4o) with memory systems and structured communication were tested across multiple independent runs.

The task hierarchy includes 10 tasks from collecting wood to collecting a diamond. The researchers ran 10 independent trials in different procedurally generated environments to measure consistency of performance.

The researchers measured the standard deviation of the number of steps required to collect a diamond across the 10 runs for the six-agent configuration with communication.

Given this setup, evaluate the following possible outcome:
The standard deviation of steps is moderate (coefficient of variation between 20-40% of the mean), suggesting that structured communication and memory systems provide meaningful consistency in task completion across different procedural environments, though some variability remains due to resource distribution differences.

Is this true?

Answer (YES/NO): YES